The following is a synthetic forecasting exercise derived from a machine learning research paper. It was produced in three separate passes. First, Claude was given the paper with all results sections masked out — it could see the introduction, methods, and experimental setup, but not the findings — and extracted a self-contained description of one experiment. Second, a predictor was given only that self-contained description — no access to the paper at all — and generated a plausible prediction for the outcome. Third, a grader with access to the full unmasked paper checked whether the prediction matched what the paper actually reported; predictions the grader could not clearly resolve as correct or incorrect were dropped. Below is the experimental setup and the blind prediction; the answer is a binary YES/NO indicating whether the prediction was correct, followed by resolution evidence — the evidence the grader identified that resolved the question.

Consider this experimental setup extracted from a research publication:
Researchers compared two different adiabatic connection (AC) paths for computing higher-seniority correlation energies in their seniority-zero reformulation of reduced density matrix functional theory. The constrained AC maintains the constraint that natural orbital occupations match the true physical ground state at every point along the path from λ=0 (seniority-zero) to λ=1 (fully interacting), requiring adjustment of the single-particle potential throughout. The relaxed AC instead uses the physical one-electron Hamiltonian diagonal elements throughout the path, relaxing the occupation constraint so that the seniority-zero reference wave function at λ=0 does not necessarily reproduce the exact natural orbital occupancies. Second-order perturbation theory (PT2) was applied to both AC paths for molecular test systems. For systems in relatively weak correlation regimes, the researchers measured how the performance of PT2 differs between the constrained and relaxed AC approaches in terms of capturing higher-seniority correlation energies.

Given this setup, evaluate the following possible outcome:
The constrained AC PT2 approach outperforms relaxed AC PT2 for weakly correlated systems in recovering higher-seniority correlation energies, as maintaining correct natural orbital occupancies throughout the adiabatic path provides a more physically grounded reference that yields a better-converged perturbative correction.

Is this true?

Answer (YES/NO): NO